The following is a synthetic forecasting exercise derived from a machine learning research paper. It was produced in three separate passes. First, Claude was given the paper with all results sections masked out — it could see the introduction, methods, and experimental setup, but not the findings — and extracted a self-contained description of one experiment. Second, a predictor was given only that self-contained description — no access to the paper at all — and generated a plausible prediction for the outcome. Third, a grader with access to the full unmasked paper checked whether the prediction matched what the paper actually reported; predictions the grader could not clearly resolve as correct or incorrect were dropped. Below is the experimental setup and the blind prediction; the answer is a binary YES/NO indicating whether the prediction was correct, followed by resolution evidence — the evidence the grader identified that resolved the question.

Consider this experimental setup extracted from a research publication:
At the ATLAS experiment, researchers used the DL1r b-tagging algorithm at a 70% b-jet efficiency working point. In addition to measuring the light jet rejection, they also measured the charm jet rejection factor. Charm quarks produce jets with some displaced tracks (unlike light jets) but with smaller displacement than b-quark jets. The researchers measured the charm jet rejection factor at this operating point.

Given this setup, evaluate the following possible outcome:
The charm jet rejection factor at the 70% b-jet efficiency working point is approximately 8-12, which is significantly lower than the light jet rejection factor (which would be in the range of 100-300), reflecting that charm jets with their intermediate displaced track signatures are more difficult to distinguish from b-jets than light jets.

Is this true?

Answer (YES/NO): NO